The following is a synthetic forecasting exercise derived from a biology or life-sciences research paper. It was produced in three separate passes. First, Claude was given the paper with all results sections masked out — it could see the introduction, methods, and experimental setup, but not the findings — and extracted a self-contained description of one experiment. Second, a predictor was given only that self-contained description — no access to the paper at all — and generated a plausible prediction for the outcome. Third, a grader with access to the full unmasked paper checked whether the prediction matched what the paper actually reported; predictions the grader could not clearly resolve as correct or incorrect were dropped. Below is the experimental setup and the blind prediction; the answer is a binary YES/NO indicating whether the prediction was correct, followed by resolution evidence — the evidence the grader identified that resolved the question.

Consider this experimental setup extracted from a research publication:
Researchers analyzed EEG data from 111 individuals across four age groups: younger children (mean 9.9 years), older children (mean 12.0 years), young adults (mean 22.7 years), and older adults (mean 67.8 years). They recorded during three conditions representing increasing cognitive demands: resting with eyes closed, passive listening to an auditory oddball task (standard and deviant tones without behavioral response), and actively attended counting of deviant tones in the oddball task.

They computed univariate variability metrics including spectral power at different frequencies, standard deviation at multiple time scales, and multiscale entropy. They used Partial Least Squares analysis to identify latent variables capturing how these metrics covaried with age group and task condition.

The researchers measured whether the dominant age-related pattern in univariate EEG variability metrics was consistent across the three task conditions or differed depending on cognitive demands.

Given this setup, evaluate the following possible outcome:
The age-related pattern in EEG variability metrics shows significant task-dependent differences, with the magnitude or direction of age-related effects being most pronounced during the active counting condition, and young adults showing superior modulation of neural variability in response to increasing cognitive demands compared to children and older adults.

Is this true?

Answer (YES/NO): NO